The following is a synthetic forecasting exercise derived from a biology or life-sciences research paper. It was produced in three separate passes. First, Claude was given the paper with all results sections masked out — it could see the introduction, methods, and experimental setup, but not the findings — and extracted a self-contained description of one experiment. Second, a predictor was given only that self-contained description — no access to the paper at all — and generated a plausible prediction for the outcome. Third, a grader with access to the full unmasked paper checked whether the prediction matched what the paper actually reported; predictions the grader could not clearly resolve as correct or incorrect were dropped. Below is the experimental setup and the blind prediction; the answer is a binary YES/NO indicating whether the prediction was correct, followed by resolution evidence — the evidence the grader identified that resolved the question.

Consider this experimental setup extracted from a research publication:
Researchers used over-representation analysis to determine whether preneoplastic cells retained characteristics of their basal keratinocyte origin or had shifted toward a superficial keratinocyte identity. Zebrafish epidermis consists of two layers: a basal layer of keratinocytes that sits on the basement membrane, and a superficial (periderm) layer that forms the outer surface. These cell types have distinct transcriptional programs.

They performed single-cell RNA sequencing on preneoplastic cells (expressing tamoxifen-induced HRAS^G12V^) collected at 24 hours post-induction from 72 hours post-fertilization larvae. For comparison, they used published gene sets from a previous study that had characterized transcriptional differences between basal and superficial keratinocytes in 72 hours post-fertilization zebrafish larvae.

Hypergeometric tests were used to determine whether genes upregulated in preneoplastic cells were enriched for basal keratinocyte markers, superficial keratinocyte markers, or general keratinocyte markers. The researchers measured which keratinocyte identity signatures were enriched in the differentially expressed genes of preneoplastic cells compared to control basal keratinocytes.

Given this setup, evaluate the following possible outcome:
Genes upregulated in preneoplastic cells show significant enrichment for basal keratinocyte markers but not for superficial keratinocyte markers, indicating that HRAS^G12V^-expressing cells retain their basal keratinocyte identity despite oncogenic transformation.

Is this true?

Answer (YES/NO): NO